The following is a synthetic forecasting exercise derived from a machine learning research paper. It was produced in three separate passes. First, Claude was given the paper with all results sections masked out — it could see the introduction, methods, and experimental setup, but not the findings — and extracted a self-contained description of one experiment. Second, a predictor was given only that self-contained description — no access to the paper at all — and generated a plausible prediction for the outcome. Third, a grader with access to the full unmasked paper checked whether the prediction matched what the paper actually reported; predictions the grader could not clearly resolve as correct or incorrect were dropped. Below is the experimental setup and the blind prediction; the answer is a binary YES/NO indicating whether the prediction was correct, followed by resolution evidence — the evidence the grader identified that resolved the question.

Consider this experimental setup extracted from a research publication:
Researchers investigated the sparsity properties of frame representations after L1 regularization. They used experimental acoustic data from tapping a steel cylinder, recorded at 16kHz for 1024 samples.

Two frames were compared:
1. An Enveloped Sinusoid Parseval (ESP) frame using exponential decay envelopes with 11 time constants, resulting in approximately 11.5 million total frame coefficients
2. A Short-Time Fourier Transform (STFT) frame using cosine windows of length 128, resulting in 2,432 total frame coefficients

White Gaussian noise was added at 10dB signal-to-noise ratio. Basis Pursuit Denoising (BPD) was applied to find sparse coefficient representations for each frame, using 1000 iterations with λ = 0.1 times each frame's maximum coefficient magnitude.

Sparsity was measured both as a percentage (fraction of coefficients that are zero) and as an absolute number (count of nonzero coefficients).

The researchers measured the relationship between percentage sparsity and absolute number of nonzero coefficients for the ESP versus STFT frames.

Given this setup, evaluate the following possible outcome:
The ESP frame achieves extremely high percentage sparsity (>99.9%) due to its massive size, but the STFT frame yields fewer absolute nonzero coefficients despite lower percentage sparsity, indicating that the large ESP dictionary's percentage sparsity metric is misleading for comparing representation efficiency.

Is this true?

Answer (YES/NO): YES